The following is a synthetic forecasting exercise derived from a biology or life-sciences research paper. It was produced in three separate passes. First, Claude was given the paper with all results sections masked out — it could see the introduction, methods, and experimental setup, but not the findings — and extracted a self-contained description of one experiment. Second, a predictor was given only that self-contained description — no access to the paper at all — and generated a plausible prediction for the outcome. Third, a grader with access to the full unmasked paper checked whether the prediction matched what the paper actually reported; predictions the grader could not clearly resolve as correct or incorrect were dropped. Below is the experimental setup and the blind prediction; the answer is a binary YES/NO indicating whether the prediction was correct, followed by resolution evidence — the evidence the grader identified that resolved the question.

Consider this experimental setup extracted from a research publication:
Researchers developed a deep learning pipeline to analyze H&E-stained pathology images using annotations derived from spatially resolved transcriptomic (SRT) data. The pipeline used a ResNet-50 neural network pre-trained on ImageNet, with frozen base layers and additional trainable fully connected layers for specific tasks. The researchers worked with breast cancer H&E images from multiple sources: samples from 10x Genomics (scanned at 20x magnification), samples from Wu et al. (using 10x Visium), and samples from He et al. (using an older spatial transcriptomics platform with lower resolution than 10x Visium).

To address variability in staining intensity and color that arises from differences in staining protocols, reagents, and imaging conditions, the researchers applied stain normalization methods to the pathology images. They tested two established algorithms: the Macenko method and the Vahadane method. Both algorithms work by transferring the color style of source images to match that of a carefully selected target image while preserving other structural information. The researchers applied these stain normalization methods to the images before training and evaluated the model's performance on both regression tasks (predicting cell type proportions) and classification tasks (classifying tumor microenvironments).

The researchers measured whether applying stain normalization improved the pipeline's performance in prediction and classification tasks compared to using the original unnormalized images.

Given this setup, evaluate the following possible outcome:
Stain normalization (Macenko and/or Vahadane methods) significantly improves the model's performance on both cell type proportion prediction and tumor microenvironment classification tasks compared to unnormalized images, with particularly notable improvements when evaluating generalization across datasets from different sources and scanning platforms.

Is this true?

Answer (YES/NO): NO